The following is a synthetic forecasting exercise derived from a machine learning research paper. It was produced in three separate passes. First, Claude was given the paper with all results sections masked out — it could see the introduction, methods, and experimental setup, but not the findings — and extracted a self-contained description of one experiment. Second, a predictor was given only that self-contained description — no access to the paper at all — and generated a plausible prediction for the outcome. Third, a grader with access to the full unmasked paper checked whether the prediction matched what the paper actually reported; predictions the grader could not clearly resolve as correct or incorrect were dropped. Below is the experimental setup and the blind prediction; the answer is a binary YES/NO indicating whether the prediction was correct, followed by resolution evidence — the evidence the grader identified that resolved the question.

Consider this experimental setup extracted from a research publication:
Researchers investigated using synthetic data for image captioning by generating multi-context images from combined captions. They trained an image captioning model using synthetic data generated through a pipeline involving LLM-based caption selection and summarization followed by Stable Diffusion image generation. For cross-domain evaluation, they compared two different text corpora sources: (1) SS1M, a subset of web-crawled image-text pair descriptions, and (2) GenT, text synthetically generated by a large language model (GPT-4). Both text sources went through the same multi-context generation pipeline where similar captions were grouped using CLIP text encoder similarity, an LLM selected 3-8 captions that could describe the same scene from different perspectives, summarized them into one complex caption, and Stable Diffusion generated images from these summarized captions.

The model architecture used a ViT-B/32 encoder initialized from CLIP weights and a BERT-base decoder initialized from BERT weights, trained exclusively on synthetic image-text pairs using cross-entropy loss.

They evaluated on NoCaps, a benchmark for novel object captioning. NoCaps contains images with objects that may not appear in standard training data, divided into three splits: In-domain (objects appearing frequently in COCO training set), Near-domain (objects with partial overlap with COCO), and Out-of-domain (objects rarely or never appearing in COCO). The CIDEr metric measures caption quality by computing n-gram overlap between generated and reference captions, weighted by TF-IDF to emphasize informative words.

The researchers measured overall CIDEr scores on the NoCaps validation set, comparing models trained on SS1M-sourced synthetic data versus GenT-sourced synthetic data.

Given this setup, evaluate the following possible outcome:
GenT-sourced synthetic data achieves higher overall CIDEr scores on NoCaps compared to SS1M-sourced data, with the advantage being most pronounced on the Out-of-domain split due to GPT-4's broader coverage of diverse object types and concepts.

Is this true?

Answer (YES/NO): NO